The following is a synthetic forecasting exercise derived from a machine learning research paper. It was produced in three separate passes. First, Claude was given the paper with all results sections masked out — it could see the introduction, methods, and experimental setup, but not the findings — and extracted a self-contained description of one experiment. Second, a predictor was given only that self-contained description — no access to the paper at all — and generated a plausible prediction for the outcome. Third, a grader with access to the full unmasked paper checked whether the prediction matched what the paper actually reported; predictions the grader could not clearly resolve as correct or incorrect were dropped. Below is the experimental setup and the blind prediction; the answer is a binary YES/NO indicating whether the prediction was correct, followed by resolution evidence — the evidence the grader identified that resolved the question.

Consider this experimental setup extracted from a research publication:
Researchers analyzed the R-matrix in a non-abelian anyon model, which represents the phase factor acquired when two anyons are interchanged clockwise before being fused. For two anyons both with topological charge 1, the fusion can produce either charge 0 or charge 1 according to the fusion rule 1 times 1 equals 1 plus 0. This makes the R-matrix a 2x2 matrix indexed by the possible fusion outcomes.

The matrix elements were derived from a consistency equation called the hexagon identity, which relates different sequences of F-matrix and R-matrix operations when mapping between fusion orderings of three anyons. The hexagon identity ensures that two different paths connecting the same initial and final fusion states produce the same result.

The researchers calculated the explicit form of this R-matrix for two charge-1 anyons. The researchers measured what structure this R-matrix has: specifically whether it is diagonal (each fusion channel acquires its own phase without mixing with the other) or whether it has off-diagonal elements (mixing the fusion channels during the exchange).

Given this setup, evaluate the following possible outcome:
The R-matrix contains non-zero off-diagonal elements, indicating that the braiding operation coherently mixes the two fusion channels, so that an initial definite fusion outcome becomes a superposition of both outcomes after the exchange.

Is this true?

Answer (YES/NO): NO